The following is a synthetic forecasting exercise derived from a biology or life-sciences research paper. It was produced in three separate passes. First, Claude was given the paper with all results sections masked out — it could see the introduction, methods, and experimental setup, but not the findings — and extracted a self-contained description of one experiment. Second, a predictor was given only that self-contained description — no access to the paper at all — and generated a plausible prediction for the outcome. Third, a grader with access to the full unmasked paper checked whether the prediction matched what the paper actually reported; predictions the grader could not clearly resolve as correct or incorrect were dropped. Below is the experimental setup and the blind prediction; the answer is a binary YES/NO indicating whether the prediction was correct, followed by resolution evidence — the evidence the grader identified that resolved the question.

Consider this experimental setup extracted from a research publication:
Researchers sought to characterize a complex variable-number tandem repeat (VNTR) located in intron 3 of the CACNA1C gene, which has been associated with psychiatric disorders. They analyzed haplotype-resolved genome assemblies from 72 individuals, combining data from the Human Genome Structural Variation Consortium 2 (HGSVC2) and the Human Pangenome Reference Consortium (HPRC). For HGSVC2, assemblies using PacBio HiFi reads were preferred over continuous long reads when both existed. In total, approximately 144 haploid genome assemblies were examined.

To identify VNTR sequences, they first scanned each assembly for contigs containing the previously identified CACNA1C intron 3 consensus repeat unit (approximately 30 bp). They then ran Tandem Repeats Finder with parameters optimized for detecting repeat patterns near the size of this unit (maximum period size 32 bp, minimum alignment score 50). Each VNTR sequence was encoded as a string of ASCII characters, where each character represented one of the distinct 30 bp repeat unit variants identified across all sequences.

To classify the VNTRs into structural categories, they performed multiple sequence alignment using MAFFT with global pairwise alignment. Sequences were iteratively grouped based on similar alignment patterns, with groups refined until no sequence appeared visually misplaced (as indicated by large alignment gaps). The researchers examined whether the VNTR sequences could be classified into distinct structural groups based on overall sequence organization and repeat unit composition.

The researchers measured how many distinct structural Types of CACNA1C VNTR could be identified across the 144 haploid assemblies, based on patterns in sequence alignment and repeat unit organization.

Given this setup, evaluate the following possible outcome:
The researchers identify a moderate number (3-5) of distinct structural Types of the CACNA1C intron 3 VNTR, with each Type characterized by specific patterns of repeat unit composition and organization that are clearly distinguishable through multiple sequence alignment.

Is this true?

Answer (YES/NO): NO